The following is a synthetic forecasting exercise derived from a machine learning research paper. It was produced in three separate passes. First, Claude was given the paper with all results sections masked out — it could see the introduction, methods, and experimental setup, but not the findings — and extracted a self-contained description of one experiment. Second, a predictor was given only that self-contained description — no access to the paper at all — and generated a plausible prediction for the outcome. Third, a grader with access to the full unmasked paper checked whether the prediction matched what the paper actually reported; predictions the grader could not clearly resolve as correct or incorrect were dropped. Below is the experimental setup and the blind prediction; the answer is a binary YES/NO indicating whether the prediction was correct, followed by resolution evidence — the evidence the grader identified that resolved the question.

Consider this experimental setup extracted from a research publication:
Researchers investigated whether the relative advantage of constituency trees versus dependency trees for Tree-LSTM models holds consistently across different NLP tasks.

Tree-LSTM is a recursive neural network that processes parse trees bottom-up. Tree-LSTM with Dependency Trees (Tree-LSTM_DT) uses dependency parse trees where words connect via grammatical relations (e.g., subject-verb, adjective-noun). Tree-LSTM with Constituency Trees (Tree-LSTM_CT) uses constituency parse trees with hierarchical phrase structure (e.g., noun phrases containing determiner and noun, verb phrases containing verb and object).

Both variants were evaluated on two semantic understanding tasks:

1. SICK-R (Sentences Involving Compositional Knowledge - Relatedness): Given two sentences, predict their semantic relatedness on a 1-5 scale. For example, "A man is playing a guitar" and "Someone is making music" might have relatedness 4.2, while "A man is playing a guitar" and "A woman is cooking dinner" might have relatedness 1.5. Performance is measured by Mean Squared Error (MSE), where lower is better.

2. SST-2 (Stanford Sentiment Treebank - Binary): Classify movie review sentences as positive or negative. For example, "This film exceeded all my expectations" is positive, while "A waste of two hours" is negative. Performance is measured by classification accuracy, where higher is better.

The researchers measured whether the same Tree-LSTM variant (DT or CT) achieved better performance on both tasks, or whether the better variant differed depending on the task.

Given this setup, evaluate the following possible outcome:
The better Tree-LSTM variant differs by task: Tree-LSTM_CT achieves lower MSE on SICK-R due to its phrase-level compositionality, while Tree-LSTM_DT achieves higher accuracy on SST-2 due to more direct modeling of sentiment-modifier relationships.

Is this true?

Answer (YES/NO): NO